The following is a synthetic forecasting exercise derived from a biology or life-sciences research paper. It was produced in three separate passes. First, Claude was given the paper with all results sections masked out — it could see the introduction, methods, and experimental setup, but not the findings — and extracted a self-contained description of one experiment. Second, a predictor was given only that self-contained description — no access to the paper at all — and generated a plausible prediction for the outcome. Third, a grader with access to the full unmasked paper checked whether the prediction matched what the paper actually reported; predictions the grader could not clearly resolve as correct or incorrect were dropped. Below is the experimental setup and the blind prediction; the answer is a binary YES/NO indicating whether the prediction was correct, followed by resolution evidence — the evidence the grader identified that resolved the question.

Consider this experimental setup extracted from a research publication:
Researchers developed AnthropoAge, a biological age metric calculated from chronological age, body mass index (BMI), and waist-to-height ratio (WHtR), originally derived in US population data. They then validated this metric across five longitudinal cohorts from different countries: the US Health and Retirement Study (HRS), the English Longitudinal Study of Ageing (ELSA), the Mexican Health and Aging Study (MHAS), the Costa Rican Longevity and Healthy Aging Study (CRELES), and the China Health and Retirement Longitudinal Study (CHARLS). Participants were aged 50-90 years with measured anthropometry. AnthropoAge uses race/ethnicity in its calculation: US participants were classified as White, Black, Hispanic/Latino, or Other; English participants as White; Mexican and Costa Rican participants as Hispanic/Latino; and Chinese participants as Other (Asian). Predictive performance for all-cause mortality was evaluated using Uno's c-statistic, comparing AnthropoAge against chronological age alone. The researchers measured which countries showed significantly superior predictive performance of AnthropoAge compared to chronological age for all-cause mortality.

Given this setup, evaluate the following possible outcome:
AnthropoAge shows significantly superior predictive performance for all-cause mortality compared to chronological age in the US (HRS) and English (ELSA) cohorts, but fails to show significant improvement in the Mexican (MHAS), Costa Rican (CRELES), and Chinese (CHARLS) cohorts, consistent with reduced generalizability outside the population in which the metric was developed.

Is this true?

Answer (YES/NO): NO